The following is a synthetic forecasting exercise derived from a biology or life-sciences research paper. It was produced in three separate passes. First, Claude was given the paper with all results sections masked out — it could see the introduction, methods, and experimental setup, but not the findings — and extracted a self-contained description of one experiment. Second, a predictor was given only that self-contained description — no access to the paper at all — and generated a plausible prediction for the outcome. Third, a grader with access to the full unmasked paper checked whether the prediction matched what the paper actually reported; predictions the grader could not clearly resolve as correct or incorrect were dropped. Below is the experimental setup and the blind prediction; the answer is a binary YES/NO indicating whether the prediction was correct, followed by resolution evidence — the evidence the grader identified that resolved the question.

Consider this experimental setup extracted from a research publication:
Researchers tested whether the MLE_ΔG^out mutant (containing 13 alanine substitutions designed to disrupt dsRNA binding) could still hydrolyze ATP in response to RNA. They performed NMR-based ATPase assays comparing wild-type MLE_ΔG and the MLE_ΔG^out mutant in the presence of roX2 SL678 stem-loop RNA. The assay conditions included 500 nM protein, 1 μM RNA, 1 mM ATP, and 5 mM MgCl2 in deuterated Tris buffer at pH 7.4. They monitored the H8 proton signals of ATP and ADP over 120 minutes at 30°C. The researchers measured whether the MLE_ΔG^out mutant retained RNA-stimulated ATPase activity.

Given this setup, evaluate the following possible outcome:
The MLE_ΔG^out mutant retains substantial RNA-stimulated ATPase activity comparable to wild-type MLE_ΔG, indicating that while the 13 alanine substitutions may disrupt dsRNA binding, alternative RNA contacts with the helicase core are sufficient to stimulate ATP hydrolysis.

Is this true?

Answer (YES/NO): YES